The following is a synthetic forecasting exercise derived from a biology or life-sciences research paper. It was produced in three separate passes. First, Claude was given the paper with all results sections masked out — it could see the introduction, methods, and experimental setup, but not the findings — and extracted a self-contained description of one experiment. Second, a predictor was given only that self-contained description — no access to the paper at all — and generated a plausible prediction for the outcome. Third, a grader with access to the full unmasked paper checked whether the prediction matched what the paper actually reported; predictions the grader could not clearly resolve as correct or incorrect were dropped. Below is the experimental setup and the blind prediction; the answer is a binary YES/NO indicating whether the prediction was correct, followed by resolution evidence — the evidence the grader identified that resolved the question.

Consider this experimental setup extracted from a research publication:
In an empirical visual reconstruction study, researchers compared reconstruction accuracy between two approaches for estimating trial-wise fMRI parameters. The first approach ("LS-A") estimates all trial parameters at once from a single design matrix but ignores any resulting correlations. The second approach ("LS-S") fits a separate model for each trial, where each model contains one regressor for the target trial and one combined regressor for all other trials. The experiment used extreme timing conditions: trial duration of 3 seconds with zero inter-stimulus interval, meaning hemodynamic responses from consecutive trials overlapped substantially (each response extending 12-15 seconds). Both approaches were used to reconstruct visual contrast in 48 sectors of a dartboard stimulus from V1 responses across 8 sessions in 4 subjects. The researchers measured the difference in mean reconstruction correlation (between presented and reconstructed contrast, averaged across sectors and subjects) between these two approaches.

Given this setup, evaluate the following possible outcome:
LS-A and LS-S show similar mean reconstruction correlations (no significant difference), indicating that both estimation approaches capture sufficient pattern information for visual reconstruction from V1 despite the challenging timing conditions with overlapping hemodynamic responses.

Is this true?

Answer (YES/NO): NO